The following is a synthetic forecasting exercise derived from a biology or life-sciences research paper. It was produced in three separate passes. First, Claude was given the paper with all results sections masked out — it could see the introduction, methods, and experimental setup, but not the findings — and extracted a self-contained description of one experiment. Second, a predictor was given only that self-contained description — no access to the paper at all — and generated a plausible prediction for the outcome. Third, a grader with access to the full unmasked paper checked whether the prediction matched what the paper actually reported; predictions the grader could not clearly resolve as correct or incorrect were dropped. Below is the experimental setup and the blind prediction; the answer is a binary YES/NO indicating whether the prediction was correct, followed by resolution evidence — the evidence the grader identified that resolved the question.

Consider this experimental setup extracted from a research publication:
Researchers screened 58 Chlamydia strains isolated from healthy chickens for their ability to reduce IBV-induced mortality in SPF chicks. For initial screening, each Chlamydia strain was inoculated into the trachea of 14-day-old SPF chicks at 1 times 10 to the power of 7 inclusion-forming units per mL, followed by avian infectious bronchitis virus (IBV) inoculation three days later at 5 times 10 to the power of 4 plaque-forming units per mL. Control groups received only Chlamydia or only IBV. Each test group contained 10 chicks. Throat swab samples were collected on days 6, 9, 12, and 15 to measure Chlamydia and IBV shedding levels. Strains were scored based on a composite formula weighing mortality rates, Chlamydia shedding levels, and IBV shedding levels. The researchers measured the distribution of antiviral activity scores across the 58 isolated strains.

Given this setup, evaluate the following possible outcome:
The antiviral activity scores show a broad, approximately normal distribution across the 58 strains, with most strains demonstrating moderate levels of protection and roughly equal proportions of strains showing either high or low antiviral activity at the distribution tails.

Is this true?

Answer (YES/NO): NO